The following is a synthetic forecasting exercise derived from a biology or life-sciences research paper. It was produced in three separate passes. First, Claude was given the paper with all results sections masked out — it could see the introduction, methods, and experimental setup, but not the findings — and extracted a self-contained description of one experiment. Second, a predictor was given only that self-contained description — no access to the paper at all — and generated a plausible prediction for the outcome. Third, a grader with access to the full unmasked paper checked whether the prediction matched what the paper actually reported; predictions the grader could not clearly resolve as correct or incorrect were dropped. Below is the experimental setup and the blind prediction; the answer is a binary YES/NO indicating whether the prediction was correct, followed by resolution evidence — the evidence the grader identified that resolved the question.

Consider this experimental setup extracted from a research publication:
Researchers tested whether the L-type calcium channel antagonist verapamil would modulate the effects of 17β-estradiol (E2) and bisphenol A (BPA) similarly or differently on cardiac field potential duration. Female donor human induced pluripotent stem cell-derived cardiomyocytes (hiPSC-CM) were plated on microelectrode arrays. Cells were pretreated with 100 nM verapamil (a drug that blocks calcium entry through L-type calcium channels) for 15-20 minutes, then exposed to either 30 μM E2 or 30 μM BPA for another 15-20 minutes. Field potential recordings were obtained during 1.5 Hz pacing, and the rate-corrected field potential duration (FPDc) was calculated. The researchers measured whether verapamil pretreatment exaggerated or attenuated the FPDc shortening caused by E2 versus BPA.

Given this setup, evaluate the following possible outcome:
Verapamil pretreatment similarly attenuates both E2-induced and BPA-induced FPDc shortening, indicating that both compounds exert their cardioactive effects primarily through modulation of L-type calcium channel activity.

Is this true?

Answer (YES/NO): NO